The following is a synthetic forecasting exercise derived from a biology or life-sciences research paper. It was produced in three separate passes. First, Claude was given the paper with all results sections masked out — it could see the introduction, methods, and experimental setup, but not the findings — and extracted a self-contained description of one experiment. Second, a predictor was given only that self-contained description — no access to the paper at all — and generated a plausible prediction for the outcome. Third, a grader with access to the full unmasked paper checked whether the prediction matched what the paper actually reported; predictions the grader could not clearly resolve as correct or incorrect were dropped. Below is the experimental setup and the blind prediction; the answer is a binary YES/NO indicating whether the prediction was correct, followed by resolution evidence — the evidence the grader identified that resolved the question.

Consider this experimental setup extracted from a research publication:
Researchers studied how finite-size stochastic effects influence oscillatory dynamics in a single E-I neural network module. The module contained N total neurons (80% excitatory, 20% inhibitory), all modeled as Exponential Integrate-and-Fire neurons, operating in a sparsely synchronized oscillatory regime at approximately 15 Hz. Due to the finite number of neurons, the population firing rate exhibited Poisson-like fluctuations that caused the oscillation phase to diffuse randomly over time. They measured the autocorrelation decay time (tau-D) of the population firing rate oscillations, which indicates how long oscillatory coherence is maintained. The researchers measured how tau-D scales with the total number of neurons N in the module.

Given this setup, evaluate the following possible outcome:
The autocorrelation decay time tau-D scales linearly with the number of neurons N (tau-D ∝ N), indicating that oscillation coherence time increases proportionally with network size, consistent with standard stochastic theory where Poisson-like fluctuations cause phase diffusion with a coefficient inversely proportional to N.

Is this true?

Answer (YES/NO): YES